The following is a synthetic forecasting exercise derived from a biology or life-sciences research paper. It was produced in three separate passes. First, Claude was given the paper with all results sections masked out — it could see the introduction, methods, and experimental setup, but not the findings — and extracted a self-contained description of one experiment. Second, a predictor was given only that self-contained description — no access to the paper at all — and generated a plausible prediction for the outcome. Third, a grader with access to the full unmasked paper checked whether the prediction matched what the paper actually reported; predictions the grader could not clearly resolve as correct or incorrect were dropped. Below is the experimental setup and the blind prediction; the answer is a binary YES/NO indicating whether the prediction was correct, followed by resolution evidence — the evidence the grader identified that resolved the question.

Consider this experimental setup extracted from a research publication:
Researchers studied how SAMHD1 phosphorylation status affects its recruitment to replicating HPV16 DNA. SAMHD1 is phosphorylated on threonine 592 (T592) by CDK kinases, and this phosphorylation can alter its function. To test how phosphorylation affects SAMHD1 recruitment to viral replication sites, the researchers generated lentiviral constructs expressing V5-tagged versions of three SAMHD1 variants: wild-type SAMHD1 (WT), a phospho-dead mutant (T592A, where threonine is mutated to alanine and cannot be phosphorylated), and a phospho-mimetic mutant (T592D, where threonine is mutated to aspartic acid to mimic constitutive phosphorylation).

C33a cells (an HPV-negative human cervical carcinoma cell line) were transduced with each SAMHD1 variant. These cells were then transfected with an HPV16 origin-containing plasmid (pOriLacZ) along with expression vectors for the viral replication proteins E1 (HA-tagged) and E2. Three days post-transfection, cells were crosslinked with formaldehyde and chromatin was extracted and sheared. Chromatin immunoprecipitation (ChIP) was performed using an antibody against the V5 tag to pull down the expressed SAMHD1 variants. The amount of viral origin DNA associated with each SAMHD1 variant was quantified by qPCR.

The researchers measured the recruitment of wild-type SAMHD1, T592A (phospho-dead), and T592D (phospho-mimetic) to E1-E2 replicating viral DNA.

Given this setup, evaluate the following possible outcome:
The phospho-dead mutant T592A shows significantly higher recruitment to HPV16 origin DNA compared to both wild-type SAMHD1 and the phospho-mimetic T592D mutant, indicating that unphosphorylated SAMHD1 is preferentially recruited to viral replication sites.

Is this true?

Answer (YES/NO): NO